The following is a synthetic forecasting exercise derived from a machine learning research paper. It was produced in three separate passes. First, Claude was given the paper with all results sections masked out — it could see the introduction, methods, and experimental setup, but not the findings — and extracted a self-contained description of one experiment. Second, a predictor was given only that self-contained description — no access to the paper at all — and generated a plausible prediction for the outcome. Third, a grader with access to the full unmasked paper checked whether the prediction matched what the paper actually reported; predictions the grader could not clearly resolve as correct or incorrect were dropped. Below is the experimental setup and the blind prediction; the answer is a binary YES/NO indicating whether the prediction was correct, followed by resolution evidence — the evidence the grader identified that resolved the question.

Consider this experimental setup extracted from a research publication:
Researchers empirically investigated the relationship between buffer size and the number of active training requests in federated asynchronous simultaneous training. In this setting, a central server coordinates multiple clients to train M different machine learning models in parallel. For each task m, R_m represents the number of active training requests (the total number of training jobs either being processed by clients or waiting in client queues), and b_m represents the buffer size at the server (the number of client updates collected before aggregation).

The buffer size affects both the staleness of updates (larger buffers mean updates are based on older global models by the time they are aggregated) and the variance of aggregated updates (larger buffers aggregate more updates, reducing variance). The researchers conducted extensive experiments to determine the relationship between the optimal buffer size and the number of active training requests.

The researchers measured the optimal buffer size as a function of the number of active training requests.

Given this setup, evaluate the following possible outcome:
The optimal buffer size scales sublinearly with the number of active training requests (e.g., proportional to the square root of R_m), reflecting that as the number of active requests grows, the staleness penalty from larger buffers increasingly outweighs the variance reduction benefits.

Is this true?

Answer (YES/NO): NO